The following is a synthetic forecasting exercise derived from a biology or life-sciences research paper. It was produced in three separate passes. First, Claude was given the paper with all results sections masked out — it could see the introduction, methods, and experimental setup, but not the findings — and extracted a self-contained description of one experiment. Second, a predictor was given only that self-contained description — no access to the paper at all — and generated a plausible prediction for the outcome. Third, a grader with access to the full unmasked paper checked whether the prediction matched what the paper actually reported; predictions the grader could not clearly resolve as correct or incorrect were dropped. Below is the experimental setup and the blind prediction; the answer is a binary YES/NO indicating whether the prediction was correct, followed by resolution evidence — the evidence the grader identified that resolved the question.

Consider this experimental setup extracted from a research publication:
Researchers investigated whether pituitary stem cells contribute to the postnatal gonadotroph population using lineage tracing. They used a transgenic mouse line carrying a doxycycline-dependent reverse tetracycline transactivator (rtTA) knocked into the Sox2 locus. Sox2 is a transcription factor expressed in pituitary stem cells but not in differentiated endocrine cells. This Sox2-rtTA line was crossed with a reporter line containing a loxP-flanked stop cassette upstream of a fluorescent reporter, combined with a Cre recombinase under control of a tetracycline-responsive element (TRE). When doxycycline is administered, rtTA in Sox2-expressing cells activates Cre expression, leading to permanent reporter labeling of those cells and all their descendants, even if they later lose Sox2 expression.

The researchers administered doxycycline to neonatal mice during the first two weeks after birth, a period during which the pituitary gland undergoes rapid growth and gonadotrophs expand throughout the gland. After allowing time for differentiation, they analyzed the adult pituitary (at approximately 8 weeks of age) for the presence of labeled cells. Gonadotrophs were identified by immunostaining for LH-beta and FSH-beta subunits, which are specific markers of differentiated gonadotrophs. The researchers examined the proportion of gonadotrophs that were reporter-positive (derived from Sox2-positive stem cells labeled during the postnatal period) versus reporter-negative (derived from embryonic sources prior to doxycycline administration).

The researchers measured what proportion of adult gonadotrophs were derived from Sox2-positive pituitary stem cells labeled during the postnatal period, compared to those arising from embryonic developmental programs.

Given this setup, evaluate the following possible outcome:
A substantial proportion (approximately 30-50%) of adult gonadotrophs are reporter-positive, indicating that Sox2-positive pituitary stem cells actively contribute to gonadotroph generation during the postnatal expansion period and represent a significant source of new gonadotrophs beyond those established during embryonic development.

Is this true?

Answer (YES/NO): NO